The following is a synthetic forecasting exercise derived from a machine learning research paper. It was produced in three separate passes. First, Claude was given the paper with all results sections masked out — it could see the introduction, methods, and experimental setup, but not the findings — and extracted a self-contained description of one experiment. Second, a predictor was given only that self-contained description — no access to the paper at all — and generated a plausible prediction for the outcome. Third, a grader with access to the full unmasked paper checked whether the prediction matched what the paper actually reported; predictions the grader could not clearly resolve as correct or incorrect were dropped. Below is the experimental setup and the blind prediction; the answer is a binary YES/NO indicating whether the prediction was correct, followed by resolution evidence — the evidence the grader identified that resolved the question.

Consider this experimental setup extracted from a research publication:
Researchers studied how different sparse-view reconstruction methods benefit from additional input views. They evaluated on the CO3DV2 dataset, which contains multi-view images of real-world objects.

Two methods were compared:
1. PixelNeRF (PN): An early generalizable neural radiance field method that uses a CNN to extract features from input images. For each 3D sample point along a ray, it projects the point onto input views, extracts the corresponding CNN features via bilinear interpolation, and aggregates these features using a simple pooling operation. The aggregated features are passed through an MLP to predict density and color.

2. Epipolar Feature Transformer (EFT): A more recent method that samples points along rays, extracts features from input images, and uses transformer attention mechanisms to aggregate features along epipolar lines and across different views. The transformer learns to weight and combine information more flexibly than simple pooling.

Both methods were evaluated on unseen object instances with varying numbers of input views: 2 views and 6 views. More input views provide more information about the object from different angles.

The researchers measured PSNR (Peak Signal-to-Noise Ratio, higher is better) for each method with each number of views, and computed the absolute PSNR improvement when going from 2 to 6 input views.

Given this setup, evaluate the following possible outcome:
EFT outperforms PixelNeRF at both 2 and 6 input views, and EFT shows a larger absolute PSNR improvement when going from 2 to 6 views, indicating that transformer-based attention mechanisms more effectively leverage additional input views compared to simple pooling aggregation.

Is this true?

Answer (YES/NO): YES